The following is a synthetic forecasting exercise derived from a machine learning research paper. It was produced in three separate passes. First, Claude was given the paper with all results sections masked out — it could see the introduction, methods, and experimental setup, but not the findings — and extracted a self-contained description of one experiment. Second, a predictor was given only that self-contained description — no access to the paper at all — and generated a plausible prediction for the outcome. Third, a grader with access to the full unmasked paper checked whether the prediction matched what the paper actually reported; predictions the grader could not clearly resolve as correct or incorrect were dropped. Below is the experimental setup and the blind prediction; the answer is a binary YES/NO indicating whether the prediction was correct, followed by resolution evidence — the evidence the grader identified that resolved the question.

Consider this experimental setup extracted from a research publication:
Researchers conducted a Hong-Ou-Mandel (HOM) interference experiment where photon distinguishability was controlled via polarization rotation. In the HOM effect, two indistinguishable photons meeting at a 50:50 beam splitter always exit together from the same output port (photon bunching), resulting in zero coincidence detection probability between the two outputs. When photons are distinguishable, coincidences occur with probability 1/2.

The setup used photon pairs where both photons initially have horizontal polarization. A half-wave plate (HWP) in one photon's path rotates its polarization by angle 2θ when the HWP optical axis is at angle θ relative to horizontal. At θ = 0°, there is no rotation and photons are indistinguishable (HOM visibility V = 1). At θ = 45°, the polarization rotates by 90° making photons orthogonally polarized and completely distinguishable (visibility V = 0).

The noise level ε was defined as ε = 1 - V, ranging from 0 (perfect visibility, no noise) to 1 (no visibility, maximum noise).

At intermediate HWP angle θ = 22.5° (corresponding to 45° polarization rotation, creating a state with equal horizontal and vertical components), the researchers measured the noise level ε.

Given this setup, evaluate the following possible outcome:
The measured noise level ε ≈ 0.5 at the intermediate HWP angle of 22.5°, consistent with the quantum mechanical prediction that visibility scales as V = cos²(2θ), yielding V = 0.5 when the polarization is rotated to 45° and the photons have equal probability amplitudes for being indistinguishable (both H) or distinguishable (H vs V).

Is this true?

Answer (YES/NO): NO